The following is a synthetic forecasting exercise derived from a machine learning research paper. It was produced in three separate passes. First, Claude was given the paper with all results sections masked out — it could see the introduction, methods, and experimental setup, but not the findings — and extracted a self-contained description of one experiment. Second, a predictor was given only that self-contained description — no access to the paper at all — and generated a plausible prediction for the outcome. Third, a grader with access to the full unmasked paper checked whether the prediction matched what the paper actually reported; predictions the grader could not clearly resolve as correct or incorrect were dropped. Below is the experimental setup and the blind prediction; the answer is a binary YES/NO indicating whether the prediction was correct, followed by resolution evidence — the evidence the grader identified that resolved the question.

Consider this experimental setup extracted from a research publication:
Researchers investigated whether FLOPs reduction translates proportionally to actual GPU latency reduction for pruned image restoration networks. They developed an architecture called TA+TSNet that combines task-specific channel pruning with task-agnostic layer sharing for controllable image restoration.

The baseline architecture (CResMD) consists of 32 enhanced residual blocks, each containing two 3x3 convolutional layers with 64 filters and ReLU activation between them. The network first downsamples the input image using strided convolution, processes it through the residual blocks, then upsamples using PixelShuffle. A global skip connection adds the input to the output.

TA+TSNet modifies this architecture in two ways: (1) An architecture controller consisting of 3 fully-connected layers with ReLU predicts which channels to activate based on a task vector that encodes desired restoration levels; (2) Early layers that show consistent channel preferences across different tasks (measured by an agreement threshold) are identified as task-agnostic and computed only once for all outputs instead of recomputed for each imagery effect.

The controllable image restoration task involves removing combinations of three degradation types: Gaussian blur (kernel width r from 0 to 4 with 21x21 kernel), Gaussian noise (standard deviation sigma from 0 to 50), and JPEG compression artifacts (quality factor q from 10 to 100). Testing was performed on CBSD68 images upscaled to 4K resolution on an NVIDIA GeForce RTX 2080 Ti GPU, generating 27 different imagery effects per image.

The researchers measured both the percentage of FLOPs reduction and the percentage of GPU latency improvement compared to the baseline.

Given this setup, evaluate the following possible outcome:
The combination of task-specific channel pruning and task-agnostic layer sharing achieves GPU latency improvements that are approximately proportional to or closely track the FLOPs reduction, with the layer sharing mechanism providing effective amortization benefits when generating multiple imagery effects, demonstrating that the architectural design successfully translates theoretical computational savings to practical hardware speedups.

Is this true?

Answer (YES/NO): NO